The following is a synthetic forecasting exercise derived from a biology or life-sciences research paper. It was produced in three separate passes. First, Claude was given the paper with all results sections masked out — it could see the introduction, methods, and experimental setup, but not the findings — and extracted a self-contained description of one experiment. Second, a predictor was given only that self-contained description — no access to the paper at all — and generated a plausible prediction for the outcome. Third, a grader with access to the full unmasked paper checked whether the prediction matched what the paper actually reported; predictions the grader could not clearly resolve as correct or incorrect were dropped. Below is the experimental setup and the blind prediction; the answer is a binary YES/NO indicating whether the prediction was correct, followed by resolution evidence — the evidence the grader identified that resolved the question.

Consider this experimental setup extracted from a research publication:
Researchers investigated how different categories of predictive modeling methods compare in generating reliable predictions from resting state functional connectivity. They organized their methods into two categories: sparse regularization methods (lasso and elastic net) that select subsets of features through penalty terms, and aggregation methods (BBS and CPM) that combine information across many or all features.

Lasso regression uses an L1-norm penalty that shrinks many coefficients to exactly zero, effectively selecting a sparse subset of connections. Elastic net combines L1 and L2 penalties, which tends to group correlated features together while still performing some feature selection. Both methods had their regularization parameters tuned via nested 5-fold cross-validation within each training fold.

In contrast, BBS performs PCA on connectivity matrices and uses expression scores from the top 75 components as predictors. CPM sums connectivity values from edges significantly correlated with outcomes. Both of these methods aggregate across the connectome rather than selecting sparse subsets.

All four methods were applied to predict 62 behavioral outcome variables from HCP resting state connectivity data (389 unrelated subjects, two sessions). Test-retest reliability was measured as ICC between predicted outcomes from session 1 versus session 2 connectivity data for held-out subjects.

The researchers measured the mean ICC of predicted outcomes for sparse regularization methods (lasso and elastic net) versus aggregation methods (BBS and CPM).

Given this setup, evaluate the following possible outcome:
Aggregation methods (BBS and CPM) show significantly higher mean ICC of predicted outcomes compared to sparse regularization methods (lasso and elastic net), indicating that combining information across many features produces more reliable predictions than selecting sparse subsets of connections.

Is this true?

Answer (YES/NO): YES